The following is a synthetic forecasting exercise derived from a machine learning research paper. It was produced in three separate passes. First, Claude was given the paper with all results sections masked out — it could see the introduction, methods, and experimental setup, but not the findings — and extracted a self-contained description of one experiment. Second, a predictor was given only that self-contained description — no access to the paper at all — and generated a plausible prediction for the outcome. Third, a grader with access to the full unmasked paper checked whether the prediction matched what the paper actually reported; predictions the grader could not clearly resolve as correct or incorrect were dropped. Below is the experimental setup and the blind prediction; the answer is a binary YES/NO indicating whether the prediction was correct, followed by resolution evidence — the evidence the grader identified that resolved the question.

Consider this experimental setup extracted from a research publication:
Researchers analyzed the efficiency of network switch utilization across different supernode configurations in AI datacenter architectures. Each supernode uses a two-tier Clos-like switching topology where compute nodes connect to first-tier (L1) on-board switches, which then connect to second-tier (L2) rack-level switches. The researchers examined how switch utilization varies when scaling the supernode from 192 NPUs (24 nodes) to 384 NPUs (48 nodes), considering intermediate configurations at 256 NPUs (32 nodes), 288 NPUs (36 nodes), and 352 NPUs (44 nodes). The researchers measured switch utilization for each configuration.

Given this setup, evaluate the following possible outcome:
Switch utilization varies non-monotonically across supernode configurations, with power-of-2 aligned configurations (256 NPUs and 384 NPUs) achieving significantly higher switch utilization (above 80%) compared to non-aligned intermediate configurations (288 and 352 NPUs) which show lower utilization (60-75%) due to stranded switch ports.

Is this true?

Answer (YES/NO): NO